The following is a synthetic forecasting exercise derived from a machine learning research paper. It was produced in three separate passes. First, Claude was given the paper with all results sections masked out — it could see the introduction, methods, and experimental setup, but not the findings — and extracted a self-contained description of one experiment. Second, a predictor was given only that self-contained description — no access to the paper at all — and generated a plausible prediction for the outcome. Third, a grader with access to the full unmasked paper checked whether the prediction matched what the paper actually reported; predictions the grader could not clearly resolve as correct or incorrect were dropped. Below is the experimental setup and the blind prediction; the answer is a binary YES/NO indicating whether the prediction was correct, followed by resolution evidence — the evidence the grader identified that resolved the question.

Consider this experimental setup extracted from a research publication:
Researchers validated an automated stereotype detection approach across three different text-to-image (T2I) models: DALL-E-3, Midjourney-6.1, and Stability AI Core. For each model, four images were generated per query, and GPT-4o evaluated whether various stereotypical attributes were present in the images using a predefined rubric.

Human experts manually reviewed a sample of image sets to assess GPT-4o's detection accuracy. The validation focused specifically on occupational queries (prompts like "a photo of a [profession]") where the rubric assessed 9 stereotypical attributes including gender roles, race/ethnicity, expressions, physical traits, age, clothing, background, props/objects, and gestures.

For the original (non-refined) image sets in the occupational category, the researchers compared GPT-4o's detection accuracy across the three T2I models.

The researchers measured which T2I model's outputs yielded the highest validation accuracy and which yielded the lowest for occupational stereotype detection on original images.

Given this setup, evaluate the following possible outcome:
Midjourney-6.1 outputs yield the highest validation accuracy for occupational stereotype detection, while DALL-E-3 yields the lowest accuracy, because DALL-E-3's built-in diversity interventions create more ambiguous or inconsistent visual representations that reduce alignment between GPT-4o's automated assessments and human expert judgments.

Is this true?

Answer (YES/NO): YES